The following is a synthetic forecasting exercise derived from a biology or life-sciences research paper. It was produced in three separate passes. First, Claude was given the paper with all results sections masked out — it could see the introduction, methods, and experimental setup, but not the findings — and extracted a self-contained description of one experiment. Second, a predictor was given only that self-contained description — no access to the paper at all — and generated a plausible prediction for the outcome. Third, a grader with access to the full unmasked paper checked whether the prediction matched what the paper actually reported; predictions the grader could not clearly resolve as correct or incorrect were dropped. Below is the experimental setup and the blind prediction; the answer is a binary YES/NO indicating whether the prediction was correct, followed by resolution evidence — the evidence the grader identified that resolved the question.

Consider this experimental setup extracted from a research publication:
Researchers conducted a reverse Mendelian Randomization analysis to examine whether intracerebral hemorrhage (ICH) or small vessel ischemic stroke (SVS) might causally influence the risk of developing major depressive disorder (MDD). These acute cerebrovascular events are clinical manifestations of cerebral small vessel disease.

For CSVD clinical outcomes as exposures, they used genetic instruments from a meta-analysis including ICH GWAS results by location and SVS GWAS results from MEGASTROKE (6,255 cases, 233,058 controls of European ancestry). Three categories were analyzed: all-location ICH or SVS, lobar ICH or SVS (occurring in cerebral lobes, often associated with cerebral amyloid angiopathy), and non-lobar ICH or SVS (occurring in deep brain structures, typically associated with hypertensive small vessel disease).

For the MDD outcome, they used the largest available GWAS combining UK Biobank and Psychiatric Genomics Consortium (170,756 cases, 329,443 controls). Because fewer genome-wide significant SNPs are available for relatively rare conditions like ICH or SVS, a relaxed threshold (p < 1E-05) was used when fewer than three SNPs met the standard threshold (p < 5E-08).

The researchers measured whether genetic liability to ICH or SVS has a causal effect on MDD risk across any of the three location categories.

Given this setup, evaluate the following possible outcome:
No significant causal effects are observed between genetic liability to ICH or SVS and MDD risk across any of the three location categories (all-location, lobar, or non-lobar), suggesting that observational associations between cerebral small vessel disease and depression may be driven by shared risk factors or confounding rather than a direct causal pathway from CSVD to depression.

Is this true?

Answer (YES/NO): YES